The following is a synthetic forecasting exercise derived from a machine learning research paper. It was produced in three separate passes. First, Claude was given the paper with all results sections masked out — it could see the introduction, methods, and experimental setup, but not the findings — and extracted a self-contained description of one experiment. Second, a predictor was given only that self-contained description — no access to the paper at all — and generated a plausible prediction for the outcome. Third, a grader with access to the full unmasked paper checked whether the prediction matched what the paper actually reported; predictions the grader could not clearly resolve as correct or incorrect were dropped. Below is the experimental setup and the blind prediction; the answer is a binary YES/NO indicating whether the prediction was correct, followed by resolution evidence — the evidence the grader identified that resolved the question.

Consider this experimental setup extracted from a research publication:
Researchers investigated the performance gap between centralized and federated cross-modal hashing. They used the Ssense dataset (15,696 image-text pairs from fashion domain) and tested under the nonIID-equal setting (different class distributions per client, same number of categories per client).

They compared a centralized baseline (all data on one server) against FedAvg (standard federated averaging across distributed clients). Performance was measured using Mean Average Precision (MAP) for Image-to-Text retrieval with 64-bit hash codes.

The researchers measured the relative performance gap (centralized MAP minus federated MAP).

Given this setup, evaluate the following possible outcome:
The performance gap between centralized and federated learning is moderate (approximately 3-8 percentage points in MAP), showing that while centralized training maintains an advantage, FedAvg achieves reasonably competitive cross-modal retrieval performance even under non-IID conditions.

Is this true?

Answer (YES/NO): YES